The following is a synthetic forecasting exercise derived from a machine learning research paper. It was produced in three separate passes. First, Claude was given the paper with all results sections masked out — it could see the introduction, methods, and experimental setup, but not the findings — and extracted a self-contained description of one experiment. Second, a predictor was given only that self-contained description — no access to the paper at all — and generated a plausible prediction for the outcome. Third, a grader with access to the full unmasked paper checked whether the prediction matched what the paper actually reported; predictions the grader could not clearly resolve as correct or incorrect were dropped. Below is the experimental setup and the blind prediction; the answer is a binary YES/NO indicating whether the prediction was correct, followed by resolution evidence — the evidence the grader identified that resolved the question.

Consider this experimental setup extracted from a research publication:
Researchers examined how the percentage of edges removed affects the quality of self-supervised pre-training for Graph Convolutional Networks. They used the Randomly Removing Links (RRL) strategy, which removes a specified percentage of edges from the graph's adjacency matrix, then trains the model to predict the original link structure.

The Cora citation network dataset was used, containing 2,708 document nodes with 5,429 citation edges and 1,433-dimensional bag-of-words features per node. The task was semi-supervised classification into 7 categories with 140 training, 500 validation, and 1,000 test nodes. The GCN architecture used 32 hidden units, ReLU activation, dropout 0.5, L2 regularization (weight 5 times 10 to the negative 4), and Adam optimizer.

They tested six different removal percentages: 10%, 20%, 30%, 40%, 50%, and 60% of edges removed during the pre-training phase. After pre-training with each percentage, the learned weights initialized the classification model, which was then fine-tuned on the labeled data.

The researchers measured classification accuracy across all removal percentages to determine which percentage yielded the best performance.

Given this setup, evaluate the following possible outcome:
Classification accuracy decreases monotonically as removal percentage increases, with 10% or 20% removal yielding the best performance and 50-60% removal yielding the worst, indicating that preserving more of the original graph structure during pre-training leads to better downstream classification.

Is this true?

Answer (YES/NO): NO